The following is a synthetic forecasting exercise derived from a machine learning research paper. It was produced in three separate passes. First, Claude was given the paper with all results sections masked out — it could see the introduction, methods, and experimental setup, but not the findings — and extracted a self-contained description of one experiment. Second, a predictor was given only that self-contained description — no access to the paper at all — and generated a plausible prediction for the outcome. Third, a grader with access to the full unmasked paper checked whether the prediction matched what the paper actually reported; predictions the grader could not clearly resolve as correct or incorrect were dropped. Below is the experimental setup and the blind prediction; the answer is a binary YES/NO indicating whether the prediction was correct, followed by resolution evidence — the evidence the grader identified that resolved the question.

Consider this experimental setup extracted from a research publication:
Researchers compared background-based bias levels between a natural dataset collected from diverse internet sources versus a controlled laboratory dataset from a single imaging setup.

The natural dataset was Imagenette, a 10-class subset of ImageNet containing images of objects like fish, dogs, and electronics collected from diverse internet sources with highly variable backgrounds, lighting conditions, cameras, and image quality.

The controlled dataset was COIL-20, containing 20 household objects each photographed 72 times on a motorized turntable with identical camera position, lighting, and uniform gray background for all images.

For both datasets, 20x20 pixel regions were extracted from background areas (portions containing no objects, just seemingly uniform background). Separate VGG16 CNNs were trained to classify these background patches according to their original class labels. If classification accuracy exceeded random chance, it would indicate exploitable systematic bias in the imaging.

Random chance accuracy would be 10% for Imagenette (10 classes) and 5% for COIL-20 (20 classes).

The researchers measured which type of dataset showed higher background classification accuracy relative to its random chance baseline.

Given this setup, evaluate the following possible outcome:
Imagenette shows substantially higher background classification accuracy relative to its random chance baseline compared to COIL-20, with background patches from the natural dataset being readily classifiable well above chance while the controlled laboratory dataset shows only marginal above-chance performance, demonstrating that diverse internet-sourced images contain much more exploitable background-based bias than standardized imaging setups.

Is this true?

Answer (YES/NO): NO